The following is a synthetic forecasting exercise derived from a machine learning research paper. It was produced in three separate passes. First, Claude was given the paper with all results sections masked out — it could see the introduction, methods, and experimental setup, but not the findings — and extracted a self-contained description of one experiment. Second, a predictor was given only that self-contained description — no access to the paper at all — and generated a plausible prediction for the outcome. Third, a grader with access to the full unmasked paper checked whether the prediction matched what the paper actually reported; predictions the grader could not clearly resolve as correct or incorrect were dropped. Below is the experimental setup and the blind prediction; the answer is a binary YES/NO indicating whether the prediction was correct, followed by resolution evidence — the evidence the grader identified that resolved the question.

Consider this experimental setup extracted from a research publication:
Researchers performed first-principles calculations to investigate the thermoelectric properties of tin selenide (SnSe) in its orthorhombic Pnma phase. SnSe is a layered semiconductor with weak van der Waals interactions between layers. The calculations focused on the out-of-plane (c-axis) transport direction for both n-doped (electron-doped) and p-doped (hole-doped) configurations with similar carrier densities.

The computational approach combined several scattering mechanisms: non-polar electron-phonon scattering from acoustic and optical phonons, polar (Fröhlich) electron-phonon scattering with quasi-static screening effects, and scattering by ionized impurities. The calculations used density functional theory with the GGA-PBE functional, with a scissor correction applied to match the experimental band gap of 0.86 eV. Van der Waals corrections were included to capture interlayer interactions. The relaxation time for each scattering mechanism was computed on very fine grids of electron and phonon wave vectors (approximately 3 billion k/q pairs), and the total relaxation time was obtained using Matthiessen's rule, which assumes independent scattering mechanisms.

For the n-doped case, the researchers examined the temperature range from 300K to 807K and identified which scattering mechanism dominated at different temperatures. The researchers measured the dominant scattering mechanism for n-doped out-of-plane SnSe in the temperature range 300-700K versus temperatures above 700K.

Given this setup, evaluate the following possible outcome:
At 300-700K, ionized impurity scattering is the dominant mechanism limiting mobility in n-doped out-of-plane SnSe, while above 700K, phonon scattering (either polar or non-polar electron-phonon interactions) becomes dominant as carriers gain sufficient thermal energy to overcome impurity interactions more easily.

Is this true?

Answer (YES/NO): YES